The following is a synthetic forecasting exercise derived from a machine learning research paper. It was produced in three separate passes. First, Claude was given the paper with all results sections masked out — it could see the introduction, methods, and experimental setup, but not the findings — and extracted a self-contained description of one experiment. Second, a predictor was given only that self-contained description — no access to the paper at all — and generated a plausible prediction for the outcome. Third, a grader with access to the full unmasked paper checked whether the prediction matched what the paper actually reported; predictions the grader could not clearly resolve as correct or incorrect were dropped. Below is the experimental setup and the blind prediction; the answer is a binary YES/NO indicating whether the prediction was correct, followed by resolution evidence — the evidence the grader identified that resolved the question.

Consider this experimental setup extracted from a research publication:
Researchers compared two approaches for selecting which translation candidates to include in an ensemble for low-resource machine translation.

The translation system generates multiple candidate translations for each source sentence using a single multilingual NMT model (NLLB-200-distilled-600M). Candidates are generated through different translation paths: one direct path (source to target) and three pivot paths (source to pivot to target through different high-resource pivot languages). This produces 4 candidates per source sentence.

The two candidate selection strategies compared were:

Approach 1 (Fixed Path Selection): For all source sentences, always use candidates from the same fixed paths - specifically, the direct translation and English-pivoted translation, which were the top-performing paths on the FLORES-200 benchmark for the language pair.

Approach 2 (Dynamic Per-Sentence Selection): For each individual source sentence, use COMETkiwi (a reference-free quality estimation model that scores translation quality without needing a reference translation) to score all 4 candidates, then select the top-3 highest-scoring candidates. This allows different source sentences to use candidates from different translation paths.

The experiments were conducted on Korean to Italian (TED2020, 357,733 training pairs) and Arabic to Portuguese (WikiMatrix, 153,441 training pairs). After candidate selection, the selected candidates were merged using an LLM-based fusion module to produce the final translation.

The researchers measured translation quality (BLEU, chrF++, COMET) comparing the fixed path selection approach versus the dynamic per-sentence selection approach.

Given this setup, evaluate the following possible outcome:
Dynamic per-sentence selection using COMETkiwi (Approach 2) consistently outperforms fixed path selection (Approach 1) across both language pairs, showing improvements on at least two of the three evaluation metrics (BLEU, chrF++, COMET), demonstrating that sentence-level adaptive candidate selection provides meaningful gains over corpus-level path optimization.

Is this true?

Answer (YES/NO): NO